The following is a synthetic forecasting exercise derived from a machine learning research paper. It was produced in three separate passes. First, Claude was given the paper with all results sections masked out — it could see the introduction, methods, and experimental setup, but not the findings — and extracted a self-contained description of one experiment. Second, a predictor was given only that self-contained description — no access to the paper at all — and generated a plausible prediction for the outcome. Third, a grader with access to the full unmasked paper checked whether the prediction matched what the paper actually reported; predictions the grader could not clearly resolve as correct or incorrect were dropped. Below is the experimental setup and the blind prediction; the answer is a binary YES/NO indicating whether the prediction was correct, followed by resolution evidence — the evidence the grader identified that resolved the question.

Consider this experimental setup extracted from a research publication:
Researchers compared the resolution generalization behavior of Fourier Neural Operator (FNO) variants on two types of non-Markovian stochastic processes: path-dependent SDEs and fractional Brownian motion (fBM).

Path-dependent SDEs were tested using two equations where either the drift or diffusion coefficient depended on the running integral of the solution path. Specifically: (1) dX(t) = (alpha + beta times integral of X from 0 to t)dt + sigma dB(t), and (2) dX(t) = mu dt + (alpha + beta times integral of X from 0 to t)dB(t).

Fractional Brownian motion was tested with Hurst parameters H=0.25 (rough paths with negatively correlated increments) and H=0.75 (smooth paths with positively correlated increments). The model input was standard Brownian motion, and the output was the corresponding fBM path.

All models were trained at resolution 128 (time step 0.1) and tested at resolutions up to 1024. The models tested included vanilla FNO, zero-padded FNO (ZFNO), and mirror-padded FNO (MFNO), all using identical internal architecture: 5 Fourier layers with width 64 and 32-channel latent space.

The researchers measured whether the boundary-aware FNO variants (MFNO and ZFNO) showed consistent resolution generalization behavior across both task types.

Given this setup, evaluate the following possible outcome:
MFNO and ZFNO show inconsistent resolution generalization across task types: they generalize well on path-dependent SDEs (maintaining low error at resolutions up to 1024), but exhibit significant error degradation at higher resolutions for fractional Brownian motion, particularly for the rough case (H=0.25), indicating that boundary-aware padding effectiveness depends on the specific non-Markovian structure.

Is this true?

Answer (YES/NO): YES